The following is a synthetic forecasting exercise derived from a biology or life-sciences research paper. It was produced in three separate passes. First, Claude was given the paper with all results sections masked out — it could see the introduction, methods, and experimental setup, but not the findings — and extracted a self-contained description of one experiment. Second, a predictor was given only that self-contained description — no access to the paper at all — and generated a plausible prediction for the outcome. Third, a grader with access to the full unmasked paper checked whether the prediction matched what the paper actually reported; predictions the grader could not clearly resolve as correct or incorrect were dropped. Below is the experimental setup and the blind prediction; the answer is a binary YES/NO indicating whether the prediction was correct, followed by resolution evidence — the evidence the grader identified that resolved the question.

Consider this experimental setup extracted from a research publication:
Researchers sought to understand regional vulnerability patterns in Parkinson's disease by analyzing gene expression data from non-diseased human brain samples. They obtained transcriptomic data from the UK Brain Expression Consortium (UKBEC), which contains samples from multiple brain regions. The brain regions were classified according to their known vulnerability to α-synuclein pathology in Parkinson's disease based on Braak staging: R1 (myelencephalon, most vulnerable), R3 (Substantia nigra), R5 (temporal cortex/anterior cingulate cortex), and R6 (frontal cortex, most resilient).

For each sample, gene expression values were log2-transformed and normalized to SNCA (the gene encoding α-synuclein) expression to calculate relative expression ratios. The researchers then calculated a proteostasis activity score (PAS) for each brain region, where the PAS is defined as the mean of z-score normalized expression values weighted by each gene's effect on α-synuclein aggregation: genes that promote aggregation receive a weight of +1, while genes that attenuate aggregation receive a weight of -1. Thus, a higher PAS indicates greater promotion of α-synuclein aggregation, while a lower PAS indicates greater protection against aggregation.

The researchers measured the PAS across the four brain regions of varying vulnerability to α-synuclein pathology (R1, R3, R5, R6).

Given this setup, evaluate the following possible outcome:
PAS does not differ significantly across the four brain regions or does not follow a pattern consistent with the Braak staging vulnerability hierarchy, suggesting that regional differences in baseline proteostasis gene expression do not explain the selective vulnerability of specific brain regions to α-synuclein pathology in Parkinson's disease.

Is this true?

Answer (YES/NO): NO